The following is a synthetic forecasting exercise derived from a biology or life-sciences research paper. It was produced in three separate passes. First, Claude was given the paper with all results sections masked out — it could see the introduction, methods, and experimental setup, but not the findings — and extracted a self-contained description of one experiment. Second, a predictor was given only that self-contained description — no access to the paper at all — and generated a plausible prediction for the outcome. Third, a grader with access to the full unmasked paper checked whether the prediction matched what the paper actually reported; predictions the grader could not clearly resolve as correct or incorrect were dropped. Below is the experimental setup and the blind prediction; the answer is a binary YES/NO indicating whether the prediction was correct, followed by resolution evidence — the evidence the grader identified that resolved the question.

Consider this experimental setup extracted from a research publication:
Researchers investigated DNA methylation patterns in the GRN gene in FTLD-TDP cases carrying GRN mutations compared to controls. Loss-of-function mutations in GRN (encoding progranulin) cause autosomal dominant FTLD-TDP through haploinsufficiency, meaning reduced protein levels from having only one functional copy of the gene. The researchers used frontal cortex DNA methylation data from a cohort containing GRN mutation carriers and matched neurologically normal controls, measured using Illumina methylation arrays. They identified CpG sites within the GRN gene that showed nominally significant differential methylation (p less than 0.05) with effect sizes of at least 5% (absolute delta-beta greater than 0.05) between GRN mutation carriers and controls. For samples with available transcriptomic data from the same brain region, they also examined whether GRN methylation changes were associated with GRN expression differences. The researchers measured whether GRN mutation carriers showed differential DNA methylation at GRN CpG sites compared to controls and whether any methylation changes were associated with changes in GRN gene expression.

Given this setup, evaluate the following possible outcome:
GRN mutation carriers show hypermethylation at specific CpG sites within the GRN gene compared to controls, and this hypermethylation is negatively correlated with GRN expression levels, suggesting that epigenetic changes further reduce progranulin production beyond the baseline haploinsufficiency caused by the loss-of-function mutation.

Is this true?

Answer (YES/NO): YES